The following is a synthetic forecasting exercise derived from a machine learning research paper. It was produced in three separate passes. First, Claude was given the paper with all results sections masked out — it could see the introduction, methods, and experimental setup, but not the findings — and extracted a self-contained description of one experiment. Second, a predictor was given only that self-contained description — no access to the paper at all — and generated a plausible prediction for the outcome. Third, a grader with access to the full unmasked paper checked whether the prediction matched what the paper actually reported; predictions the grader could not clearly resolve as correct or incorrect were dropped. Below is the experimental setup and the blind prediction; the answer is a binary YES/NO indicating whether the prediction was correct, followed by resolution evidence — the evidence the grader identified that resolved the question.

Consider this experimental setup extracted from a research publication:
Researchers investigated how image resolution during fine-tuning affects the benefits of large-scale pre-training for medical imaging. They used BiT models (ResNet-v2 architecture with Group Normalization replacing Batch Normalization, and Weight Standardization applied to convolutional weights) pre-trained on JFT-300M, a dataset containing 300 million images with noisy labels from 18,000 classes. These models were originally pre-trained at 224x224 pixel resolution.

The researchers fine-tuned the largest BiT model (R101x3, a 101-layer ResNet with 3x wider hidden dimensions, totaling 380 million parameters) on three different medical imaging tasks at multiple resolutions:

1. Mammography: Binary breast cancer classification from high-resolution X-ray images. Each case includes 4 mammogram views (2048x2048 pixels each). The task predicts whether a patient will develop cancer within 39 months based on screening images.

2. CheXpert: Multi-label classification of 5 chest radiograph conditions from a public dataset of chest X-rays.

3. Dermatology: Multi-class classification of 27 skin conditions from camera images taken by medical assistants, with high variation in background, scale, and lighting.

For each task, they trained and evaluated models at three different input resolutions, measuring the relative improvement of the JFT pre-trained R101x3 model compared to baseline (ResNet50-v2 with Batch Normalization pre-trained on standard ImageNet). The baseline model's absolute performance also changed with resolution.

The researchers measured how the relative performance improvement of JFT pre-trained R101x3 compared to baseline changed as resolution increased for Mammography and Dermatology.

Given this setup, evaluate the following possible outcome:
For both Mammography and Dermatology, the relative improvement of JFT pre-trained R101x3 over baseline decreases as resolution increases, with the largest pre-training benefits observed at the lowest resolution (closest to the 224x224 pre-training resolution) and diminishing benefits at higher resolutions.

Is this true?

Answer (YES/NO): NO